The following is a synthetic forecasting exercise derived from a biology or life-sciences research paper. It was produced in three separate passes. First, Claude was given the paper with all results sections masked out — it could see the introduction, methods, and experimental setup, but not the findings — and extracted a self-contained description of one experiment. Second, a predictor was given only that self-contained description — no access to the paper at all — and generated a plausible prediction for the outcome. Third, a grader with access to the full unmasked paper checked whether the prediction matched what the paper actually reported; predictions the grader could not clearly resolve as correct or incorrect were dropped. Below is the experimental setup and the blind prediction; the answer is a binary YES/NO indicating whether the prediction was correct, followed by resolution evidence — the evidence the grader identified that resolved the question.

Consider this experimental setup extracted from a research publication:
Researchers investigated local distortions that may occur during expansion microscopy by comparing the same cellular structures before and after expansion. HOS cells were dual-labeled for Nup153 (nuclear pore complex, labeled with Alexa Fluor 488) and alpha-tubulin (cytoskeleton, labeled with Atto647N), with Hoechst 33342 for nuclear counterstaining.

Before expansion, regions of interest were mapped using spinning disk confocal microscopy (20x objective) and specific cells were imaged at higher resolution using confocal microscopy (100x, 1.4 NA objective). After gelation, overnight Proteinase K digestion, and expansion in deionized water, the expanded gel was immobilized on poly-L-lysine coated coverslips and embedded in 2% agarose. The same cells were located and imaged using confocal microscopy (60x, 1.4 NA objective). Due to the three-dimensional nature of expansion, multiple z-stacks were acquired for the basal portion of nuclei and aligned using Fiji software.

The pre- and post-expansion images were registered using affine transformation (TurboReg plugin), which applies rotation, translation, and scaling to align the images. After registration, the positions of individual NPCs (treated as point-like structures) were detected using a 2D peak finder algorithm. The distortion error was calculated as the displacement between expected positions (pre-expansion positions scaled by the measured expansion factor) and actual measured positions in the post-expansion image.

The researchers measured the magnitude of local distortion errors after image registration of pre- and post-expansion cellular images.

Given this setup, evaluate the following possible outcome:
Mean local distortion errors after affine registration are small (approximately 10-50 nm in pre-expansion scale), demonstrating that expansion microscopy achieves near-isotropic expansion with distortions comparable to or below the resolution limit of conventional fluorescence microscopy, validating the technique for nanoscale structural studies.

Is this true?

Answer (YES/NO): YES